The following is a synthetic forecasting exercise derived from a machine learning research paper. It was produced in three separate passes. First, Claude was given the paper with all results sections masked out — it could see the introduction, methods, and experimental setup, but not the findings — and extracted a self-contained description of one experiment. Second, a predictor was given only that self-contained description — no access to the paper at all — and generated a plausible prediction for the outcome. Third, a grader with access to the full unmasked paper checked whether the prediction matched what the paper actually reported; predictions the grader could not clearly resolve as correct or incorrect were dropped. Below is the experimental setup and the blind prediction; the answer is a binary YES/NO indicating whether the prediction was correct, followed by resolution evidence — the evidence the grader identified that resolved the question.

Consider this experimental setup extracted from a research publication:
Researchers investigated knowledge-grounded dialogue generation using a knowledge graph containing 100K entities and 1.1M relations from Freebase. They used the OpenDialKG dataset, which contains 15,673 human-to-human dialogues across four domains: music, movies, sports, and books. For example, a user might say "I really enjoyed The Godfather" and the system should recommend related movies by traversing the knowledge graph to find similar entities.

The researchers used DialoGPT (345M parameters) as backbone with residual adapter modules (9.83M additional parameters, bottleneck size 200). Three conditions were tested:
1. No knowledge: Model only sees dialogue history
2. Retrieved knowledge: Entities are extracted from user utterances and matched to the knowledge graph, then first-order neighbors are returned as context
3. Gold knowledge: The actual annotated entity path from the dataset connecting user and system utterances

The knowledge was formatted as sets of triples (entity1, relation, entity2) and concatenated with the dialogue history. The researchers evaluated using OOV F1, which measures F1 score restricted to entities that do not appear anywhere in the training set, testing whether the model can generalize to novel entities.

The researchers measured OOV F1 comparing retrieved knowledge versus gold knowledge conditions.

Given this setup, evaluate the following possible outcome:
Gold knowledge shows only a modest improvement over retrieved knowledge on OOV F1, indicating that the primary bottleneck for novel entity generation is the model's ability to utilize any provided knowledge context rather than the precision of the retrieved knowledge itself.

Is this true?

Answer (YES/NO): NO